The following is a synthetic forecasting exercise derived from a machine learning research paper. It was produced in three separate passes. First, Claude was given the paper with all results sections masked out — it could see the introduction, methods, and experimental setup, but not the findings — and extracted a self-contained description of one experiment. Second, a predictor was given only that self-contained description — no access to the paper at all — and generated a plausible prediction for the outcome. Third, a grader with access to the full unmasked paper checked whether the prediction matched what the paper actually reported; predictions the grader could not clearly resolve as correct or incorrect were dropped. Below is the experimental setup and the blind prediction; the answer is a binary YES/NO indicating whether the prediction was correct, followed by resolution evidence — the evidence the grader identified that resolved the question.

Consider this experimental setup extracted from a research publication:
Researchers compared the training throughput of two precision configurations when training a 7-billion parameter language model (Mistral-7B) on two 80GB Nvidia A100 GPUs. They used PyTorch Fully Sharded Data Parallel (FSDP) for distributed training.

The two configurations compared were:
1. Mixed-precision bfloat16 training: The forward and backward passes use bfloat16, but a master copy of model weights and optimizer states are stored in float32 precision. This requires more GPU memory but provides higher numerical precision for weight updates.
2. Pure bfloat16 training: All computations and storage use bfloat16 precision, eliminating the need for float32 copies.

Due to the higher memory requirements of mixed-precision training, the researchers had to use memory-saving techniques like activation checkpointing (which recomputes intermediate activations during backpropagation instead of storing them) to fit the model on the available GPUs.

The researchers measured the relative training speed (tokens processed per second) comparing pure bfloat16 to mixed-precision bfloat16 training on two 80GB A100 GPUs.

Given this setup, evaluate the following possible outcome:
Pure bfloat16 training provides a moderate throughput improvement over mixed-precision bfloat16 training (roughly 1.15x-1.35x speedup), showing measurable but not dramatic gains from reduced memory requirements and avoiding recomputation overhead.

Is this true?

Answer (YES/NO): NO